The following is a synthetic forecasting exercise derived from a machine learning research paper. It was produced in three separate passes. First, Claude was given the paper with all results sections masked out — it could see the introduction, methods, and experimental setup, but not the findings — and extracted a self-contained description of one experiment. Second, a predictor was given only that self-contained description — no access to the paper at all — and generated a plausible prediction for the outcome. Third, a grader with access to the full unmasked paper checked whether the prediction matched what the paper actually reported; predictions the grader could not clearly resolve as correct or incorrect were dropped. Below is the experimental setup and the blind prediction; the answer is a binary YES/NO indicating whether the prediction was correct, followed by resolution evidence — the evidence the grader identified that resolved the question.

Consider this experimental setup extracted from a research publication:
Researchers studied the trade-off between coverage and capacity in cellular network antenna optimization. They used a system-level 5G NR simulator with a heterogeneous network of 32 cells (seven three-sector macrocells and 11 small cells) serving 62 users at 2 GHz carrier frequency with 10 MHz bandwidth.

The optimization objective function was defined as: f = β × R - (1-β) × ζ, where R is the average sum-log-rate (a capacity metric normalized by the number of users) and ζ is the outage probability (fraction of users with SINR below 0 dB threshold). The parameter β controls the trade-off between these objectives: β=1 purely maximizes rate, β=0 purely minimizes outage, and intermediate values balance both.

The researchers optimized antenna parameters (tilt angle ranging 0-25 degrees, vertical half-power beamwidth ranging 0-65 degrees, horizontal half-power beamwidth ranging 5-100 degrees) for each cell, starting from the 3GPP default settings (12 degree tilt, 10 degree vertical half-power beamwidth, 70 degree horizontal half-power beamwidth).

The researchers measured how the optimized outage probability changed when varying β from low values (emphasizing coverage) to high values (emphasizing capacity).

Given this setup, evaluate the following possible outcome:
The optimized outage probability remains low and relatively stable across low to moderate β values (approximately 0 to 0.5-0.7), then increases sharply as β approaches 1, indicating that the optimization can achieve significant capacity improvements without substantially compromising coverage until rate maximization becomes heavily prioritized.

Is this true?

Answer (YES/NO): NO